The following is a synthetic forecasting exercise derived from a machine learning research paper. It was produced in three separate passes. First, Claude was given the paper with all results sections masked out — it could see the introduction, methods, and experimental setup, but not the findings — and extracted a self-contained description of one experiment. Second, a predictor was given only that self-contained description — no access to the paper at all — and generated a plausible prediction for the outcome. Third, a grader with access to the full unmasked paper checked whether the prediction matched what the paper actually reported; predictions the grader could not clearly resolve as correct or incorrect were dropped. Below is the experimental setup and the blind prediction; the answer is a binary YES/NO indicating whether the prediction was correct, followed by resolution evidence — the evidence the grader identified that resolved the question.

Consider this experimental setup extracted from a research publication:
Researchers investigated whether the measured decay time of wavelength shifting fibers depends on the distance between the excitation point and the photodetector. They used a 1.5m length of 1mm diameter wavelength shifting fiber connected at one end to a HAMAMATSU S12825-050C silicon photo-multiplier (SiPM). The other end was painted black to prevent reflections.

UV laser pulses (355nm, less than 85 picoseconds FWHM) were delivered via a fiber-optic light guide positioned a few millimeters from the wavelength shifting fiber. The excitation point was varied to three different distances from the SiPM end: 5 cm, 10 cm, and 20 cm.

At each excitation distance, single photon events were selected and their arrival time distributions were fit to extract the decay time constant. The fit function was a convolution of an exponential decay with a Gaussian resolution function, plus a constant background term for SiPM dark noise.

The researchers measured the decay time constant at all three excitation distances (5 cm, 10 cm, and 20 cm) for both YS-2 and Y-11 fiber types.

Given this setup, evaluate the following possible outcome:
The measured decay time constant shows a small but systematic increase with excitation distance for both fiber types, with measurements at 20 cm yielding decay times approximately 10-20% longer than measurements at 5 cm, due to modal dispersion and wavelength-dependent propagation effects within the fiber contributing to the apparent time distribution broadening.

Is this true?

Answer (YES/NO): NO